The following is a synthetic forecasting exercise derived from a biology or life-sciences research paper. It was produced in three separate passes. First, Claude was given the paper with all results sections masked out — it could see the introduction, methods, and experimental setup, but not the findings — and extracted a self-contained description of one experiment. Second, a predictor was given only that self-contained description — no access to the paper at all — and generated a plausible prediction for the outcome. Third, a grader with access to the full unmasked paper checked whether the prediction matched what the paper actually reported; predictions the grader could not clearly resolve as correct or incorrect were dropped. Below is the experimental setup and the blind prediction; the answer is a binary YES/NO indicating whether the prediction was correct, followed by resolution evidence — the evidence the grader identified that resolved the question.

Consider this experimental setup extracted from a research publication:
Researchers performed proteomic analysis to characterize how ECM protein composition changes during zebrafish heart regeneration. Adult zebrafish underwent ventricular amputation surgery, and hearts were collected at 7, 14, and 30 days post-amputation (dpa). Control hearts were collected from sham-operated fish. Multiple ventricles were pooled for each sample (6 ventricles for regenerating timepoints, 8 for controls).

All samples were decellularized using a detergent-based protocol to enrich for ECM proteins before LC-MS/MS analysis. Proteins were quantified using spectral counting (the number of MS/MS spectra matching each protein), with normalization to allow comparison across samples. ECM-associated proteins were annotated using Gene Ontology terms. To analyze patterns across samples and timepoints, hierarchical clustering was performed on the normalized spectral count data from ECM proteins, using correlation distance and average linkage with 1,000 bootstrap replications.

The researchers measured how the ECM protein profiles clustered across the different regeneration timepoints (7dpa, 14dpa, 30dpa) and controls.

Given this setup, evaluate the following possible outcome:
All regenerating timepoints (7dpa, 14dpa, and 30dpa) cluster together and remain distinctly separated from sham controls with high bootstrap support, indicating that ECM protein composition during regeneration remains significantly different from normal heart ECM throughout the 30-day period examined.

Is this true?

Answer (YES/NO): NO